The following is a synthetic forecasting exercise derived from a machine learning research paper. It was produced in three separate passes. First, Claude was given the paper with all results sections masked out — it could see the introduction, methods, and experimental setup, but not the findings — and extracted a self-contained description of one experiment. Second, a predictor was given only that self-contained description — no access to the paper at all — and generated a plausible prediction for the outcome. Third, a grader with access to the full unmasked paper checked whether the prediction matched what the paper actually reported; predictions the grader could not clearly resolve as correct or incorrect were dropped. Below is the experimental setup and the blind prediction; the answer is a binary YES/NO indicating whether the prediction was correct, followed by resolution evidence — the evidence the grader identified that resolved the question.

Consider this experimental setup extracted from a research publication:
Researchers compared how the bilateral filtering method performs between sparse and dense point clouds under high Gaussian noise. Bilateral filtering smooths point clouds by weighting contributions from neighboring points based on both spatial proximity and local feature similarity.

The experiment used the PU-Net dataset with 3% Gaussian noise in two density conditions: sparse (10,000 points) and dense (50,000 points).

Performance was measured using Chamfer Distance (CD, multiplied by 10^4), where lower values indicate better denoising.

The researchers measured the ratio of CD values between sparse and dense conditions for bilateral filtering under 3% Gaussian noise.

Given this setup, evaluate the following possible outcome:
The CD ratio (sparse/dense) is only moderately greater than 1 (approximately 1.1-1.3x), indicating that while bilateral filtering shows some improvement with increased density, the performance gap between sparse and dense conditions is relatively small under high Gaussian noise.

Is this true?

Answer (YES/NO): YES